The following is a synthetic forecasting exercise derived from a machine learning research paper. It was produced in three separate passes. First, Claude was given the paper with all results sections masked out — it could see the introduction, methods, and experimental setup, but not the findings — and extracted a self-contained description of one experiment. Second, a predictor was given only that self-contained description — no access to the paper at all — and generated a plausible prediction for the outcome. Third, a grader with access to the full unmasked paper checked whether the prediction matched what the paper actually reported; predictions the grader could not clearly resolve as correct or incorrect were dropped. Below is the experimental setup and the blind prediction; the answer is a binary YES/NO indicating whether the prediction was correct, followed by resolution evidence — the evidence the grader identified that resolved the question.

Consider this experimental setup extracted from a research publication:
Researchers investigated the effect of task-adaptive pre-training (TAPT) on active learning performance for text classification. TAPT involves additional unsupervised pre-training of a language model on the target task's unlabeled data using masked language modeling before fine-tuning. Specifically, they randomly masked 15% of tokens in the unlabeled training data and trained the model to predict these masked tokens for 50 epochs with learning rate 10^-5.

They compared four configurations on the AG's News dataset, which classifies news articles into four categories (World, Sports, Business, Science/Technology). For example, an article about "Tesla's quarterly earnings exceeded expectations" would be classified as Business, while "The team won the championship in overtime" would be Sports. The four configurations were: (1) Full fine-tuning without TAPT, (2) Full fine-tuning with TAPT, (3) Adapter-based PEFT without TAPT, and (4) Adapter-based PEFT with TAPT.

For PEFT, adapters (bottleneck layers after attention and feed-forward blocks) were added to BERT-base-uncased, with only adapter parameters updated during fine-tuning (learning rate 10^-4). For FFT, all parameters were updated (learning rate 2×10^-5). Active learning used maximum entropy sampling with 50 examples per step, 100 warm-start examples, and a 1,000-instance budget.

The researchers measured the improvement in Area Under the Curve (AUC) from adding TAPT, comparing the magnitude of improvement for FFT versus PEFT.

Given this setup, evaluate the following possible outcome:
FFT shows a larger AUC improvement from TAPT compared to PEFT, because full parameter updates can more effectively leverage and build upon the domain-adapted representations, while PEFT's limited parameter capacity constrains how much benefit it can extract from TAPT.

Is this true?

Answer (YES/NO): YES